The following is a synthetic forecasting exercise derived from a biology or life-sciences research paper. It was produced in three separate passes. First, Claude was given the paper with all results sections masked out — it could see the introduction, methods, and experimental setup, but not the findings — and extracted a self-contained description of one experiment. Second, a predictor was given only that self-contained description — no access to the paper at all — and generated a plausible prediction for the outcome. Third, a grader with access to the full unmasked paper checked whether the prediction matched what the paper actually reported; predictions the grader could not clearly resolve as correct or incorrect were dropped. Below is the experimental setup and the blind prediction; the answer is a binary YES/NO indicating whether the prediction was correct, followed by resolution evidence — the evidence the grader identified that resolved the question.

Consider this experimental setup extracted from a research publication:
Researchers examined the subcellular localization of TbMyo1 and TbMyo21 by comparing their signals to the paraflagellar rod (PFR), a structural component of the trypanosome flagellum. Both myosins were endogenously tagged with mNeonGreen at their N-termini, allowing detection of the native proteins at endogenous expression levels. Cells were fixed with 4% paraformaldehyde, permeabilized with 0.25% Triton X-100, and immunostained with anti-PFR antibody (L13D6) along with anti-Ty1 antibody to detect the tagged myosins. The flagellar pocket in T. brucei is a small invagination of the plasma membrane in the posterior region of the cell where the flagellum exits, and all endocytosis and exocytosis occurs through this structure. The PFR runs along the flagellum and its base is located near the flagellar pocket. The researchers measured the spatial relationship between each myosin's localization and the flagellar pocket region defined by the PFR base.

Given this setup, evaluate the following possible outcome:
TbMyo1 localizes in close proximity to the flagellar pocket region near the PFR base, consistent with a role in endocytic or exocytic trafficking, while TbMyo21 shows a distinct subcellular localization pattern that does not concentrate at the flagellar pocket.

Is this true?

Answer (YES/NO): NO